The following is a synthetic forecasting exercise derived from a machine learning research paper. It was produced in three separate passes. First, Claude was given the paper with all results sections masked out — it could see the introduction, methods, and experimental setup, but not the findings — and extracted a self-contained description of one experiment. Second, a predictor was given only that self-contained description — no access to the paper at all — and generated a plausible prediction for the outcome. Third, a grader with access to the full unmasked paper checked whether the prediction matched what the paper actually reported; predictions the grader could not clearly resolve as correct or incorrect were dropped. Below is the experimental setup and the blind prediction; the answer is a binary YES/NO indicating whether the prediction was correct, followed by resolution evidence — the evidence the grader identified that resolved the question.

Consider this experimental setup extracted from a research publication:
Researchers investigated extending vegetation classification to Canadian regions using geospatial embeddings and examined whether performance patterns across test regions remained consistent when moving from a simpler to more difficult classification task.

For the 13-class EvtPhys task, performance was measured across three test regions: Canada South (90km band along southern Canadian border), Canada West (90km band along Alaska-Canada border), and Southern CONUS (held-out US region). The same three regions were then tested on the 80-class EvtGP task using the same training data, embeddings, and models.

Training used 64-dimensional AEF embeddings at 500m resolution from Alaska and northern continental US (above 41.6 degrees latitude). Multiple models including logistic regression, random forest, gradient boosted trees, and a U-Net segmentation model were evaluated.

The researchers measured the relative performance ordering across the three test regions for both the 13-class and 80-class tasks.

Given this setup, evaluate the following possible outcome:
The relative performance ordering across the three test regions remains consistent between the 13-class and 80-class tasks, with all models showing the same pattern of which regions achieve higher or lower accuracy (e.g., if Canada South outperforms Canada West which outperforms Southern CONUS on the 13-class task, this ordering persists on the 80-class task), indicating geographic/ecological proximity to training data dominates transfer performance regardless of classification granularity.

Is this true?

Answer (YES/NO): NO